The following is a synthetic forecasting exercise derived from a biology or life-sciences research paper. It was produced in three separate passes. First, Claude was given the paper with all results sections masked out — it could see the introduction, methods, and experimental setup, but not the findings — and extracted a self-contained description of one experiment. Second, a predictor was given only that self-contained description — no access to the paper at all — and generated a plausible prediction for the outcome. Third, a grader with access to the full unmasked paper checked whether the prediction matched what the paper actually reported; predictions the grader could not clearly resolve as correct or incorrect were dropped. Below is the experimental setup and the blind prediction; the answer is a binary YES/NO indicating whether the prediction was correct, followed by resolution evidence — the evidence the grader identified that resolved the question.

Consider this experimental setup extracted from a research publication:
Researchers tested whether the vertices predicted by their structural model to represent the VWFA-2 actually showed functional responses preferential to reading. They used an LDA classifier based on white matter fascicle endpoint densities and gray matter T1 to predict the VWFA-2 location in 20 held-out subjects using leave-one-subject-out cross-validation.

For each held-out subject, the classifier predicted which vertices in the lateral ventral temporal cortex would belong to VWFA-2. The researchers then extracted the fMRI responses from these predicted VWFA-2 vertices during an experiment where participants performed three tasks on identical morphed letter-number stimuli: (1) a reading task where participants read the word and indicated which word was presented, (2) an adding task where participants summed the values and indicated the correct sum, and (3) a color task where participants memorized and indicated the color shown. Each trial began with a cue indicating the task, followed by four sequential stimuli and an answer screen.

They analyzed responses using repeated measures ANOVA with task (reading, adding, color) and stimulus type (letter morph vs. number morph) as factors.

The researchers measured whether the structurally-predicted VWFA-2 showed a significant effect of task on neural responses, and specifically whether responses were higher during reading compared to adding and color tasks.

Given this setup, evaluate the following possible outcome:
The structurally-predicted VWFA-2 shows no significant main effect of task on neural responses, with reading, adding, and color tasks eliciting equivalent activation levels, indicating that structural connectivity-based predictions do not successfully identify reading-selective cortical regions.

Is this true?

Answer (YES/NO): NO